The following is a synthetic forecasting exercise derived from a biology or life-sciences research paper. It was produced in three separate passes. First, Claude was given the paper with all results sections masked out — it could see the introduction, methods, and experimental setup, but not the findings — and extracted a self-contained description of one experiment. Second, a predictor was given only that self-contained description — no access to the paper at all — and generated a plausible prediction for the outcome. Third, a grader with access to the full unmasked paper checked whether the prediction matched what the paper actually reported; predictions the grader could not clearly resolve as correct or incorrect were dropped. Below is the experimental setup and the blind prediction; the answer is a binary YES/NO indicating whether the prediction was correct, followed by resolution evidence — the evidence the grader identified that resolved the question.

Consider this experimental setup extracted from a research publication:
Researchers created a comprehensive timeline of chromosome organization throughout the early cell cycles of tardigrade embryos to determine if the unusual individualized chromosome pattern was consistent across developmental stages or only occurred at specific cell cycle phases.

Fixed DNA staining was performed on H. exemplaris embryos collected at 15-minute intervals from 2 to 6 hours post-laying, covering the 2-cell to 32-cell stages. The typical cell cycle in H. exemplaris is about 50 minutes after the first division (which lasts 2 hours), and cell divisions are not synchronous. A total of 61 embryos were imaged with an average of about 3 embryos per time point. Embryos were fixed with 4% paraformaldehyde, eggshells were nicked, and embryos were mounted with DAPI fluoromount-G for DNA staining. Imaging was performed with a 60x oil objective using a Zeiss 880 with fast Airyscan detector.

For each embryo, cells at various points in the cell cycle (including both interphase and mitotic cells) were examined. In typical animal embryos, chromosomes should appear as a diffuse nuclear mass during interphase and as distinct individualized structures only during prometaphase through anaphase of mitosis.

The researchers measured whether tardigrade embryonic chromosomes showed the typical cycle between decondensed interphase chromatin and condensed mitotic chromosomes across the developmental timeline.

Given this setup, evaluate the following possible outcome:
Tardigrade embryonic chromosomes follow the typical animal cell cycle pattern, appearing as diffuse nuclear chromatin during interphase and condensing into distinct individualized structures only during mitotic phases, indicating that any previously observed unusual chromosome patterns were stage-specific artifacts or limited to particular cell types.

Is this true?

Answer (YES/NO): NO